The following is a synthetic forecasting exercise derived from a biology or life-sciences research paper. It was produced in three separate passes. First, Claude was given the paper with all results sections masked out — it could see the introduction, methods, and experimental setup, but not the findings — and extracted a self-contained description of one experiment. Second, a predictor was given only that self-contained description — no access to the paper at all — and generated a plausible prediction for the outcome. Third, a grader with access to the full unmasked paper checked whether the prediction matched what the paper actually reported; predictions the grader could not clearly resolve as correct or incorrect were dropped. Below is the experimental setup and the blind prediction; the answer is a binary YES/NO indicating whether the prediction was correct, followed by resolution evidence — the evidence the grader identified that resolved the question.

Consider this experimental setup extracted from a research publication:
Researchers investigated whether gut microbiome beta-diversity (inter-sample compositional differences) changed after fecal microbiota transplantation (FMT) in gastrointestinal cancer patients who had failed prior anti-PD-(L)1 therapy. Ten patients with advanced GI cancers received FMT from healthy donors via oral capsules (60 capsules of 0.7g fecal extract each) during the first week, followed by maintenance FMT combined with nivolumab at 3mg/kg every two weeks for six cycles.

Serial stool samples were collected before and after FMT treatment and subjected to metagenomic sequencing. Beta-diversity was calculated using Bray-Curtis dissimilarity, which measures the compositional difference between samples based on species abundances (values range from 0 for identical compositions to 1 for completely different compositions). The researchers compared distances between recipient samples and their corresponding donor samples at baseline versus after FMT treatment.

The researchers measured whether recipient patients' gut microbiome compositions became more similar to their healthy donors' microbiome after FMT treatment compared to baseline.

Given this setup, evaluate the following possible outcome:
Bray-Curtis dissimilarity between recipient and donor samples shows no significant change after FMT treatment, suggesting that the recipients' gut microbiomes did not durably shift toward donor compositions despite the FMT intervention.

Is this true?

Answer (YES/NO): NO